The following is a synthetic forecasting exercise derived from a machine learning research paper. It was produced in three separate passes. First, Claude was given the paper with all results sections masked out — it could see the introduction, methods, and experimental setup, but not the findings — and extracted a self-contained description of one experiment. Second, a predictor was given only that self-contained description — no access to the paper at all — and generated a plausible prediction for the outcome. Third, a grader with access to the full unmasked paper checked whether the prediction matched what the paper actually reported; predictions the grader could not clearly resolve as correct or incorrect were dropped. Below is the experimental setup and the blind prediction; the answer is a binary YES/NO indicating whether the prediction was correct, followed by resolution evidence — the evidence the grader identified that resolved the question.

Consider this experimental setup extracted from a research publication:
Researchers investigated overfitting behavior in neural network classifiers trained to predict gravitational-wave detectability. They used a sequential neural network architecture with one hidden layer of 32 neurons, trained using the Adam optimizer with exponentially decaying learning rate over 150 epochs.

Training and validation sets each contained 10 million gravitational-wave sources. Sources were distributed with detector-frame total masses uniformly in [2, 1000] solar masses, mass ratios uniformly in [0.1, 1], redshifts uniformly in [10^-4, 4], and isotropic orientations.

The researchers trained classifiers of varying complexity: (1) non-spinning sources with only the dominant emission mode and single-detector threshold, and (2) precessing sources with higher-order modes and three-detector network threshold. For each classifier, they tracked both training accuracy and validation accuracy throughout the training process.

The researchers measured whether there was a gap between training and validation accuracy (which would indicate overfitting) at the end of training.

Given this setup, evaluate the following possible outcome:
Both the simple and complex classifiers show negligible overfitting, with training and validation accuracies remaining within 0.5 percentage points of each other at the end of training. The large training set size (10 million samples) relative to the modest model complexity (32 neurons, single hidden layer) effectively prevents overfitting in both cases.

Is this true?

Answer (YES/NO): YES